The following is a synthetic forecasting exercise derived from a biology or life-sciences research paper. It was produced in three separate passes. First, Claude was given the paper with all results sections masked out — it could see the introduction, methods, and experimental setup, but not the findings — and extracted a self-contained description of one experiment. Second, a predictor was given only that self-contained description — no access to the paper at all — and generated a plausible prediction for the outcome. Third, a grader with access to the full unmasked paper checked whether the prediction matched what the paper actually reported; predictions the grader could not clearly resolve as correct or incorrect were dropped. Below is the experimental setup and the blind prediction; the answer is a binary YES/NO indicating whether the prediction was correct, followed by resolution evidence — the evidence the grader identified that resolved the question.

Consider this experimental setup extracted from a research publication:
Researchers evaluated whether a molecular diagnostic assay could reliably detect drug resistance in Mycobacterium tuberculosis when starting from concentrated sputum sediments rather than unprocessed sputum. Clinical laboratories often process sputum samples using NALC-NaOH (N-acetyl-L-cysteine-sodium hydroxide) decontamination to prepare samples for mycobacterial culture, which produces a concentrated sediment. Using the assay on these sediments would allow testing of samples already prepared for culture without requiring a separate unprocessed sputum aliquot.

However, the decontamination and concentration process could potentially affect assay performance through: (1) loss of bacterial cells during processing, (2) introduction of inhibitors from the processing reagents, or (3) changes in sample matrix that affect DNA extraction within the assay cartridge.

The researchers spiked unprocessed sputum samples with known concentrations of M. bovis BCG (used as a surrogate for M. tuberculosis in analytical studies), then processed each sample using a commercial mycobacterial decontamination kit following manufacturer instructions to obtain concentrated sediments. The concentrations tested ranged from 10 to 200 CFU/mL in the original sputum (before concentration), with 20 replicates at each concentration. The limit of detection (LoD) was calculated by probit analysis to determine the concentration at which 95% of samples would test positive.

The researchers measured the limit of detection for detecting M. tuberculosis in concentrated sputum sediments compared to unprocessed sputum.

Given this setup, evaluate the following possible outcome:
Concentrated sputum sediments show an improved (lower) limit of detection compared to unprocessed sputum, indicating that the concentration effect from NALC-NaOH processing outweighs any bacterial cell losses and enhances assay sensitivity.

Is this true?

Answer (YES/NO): NO